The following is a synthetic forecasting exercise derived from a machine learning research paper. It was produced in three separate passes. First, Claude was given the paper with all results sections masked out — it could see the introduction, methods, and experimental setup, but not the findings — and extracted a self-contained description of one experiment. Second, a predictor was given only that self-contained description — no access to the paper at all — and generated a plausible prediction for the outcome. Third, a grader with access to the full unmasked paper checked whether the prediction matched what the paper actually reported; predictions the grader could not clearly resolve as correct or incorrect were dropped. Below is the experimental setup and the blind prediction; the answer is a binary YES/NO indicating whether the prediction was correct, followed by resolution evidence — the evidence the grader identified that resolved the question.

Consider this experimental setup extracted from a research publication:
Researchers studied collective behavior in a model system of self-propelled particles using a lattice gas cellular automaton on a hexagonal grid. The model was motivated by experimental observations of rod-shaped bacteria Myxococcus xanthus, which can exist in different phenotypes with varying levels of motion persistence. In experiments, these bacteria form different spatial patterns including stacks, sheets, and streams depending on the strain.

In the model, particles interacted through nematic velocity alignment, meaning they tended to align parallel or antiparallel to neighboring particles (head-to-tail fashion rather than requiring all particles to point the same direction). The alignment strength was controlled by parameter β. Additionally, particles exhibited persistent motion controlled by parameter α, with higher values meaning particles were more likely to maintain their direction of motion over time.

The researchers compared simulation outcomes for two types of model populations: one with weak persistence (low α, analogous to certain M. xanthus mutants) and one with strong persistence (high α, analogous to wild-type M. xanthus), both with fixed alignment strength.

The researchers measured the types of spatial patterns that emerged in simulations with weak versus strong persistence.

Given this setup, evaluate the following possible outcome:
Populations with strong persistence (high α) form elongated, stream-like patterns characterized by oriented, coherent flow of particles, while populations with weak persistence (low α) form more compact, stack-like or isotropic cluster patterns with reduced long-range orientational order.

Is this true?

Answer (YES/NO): NO